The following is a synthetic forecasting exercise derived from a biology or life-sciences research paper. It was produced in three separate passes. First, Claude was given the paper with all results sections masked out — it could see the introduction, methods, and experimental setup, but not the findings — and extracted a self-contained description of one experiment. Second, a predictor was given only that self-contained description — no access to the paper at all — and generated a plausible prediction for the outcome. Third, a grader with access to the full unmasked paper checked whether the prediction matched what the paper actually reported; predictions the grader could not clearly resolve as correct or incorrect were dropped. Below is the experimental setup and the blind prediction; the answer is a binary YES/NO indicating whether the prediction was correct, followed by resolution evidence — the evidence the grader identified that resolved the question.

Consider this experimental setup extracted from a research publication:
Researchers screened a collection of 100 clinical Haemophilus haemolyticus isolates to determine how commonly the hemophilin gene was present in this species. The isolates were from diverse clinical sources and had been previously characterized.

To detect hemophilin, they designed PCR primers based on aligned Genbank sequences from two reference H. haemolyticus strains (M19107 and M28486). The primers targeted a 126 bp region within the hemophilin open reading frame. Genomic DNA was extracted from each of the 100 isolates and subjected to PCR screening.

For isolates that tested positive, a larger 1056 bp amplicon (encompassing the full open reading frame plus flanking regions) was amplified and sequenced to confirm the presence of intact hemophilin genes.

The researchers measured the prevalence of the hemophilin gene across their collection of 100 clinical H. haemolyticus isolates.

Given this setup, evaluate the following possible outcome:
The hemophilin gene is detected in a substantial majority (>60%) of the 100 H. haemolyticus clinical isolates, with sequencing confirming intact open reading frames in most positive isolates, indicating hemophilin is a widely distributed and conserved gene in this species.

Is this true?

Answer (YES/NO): NO